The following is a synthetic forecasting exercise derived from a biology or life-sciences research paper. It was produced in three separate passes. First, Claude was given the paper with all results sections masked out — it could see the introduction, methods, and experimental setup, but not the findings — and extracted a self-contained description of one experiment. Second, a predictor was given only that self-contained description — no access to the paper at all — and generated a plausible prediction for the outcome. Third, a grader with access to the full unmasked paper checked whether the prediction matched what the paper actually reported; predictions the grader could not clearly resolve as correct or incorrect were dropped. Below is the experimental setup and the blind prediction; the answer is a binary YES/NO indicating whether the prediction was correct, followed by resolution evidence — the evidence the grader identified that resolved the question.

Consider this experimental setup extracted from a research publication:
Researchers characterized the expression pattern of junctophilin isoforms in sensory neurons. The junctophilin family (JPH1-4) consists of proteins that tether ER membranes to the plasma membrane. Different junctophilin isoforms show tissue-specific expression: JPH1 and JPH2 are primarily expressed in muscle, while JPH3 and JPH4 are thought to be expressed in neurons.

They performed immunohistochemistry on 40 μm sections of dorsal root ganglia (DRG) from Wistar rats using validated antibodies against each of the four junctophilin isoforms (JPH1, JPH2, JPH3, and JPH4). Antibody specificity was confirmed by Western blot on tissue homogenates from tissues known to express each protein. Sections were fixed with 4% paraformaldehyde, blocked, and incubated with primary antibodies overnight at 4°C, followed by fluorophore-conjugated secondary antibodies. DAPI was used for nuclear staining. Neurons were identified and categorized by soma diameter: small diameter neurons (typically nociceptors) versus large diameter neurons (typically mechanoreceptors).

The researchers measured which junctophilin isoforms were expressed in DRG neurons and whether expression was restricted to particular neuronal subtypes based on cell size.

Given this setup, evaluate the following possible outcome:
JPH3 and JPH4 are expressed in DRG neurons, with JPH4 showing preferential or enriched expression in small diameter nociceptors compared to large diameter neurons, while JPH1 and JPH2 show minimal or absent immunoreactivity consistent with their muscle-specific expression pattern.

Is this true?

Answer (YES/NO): NO